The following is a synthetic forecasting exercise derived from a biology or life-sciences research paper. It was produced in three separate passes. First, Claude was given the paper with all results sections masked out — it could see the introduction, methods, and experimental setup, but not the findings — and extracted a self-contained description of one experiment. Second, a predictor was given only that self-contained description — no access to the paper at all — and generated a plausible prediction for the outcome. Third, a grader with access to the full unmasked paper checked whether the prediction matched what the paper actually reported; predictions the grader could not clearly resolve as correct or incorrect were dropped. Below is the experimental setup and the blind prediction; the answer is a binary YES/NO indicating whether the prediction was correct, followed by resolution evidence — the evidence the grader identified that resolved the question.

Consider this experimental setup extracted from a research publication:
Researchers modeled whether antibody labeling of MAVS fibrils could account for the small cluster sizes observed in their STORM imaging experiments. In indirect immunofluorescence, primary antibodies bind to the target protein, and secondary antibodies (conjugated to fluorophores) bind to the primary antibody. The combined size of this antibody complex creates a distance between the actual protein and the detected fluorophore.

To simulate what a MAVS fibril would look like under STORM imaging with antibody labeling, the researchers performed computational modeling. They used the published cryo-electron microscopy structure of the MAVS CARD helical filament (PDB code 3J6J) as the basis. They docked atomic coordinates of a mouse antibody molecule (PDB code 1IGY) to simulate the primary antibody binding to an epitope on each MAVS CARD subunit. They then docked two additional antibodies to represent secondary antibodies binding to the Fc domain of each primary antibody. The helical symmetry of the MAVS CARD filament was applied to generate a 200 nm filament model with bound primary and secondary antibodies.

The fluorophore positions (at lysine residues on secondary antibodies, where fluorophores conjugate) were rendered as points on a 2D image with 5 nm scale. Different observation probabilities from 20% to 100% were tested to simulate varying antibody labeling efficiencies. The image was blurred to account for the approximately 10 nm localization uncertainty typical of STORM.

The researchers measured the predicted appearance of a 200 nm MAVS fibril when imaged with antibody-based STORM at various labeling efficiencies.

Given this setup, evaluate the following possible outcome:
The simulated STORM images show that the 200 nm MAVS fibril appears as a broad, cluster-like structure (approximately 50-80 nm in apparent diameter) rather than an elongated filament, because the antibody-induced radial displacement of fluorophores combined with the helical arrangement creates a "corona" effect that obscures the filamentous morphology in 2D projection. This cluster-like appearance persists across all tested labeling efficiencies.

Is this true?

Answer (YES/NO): NO